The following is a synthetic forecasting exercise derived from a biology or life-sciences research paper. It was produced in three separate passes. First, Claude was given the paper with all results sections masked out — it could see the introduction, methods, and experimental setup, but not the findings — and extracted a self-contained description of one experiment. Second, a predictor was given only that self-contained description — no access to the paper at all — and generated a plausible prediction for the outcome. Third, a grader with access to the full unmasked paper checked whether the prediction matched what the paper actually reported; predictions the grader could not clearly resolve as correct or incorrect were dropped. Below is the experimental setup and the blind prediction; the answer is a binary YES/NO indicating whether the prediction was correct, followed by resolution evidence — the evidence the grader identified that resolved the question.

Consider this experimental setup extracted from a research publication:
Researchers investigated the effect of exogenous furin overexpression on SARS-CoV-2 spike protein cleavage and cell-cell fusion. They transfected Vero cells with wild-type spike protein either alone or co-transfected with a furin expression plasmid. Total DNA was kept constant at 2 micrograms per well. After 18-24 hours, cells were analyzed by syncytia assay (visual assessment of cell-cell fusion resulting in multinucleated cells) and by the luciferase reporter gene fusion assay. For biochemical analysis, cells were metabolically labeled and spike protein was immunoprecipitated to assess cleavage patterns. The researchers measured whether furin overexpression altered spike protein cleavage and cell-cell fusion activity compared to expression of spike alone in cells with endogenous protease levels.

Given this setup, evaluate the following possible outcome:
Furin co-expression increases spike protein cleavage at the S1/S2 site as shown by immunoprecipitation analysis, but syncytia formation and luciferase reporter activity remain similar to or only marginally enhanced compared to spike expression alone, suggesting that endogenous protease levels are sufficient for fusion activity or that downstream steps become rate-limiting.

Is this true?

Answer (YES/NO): NO